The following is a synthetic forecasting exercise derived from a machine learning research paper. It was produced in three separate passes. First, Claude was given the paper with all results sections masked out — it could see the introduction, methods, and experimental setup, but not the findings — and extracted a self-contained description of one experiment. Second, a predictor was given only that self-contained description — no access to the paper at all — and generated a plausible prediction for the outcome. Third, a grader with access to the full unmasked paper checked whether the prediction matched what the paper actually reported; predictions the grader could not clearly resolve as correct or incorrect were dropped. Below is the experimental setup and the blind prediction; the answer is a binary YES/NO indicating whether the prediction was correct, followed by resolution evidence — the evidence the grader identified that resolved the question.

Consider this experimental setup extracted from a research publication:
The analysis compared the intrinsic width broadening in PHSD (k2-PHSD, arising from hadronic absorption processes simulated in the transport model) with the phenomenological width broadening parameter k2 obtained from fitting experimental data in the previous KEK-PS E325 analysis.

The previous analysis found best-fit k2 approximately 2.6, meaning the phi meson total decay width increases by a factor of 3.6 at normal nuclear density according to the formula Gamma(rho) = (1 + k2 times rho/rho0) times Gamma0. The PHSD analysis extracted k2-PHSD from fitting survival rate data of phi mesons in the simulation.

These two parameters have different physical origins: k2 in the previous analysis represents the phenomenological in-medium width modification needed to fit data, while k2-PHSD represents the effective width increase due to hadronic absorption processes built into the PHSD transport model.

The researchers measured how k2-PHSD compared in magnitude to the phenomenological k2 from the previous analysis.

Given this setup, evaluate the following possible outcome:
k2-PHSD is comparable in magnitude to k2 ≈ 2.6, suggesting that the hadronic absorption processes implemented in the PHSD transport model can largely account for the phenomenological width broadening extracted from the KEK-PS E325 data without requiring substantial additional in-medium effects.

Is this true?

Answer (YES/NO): NO